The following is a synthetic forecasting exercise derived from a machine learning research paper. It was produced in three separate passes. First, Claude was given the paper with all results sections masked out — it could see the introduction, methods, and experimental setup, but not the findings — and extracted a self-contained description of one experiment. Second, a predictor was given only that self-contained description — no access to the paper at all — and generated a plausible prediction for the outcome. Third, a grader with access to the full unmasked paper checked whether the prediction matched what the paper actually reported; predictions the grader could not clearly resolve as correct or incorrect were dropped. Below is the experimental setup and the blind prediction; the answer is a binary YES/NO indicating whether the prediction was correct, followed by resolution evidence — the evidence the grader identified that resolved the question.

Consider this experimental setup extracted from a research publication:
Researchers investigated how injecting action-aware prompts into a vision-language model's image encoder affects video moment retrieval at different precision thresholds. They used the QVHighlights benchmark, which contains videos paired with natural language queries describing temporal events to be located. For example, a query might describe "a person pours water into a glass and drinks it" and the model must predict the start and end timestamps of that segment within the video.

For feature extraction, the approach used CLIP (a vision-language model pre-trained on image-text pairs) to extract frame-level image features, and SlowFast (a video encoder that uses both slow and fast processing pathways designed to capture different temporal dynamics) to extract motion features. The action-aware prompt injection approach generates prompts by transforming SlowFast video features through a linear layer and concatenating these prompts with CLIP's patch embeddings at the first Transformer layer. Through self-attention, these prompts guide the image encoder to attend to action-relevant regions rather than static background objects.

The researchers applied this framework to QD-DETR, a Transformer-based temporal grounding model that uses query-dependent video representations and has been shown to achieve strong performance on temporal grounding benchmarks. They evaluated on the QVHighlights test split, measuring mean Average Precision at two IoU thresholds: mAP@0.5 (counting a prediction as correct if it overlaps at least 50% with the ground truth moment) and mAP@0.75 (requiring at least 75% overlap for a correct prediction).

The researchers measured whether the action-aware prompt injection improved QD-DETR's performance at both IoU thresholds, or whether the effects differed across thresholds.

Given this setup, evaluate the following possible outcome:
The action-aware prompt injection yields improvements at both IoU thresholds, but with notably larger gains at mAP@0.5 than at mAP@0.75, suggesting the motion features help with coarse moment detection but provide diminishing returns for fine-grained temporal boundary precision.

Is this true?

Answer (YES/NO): NO